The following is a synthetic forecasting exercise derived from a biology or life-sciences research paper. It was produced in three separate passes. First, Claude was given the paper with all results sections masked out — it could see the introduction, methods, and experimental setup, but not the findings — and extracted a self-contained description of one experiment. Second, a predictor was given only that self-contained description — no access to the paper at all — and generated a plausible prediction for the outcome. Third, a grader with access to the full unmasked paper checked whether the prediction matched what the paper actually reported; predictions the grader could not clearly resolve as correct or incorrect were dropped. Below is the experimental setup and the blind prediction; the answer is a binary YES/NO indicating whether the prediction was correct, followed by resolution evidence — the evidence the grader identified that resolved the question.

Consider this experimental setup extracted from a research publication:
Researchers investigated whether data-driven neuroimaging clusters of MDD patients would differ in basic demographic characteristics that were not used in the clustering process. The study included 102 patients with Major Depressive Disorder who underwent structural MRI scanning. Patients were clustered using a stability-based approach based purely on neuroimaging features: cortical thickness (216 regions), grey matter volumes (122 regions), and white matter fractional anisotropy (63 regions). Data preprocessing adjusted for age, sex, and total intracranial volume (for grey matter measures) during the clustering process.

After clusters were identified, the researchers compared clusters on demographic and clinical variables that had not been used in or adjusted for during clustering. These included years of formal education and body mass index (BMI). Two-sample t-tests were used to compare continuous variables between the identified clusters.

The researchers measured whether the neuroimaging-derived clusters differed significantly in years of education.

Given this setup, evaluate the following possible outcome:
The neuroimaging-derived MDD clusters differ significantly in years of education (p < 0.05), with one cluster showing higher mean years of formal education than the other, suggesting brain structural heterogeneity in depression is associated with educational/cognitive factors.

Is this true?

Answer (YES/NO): YES